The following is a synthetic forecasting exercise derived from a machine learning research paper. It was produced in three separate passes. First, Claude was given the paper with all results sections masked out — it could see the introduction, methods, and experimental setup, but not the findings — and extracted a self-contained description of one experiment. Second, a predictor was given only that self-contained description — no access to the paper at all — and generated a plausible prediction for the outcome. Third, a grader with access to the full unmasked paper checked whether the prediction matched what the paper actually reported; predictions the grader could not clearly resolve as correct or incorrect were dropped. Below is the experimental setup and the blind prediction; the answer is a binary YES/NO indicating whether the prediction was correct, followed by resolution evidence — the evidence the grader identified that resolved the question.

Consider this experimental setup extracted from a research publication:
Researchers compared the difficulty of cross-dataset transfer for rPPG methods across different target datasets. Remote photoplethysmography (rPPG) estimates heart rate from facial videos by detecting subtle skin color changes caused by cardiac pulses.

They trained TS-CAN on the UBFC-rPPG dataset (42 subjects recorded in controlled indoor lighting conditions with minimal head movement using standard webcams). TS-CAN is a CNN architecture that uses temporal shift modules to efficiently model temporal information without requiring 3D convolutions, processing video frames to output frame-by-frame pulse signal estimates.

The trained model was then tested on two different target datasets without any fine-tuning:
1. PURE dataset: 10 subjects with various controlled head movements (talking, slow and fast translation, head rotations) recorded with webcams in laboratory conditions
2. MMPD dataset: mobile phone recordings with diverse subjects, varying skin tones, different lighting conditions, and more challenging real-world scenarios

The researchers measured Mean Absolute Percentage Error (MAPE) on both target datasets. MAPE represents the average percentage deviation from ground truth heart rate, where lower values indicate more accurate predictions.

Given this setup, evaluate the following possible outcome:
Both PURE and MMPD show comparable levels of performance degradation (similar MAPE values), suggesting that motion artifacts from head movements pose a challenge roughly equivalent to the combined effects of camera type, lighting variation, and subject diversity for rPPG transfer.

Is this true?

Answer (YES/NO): NO